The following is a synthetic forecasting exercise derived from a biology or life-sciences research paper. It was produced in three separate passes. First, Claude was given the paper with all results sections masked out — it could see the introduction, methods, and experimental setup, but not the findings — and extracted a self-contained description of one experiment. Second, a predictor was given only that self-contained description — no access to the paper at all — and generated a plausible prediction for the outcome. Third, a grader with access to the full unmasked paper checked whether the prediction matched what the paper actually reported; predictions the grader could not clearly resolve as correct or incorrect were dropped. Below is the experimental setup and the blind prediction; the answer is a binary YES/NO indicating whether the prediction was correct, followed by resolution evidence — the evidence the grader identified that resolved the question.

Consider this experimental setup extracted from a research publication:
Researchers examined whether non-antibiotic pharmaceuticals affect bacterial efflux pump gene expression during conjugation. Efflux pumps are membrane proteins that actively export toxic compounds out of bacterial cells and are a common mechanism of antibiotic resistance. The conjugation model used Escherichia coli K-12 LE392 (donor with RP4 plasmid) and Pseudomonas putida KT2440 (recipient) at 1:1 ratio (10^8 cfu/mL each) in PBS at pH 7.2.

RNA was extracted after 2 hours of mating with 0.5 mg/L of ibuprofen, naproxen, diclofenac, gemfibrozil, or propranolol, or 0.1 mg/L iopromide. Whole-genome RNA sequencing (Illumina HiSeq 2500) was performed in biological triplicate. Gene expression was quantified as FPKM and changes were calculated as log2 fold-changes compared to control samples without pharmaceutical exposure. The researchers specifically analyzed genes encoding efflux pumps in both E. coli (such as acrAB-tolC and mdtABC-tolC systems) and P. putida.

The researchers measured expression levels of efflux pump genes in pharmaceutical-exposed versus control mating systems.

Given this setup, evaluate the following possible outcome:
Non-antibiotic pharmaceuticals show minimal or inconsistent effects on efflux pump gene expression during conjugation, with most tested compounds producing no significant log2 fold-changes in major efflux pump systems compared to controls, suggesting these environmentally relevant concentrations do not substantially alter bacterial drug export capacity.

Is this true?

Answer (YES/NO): NO